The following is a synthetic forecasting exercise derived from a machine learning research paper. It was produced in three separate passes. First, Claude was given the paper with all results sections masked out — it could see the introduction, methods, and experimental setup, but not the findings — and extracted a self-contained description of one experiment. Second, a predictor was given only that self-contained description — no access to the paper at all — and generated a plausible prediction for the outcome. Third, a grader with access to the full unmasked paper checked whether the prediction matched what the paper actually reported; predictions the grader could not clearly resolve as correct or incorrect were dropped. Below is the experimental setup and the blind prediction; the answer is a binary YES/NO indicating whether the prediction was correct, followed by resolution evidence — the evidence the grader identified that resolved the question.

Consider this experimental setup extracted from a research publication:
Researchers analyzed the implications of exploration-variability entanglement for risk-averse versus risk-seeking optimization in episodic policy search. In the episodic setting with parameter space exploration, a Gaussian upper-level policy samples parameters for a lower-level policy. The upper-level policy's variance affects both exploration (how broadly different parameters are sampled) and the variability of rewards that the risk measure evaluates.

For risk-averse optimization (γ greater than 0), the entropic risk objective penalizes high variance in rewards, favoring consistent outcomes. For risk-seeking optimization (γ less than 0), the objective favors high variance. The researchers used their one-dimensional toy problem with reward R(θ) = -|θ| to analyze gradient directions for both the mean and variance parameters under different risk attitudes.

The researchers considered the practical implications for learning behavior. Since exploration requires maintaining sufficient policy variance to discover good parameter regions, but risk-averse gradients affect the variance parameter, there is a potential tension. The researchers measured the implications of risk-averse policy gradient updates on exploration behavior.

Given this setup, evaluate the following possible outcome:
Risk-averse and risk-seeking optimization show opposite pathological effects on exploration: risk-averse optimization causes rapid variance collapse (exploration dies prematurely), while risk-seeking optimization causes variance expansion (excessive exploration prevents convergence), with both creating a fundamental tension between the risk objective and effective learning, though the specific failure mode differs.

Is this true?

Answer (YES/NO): NO